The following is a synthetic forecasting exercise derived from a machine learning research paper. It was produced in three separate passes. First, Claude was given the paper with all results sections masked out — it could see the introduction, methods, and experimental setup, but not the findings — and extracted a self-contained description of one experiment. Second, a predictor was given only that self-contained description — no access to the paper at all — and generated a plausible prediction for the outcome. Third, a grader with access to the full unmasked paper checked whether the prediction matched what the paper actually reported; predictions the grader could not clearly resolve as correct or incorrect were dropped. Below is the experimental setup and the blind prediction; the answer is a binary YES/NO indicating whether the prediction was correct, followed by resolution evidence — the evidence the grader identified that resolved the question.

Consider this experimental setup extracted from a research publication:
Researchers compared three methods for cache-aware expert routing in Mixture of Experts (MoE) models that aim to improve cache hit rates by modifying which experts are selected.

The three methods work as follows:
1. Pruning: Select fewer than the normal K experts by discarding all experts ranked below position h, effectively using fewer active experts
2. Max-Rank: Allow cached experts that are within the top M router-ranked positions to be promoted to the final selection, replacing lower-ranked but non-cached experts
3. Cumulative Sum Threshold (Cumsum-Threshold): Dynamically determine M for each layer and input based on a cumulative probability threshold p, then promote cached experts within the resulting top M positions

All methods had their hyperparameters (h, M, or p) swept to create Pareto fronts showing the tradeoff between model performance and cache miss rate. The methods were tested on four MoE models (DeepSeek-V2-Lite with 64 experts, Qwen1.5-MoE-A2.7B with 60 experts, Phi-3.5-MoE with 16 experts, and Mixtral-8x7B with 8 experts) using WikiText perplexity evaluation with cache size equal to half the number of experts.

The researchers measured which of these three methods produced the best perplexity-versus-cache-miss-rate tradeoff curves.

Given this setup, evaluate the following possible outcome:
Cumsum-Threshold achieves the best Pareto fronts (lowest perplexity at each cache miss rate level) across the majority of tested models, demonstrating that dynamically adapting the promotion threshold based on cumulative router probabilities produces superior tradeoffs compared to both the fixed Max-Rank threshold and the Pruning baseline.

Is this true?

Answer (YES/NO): YES